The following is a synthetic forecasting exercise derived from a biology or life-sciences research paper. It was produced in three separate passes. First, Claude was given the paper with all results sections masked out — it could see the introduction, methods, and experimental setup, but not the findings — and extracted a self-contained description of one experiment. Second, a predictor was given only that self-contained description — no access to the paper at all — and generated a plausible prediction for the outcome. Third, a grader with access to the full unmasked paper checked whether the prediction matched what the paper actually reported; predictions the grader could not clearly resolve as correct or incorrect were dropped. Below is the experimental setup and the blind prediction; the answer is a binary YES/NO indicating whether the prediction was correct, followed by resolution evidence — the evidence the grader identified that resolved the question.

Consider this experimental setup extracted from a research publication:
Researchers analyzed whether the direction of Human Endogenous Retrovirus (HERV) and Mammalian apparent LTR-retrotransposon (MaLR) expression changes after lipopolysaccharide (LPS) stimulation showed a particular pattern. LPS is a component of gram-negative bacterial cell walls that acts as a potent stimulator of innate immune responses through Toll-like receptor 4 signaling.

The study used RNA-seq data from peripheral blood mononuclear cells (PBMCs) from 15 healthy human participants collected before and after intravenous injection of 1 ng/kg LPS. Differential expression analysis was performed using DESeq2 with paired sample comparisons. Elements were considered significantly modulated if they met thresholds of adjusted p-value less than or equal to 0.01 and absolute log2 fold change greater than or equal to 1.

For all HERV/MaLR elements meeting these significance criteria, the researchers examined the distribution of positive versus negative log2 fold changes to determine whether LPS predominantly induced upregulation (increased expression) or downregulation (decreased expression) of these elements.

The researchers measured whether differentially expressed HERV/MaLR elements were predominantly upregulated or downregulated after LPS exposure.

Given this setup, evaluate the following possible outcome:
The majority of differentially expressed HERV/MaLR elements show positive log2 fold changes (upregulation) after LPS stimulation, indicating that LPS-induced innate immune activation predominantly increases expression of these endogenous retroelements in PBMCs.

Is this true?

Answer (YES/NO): YES